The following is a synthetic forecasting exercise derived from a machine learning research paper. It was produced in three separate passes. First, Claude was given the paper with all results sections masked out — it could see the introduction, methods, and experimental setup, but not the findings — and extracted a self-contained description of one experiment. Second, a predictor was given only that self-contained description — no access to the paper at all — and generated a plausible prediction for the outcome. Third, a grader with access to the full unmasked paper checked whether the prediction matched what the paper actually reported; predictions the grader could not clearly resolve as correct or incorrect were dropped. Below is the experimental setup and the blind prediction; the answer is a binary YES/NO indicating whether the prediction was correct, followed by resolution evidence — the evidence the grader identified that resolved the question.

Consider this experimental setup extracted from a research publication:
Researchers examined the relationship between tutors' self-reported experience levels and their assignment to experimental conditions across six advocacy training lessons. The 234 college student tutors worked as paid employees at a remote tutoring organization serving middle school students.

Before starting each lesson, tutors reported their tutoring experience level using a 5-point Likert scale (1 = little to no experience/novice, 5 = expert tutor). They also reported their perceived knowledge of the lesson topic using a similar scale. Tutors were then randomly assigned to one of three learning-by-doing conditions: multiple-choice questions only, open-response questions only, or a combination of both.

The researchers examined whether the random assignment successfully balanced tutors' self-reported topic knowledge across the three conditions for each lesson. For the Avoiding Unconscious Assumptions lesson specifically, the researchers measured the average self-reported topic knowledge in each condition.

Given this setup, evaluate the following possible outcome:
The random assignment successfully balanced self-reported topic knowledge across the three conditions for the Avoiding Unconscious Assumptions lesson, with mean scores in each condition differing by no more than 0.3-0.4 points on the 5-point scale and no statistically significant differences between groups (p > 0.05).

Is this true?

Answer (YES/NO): NO